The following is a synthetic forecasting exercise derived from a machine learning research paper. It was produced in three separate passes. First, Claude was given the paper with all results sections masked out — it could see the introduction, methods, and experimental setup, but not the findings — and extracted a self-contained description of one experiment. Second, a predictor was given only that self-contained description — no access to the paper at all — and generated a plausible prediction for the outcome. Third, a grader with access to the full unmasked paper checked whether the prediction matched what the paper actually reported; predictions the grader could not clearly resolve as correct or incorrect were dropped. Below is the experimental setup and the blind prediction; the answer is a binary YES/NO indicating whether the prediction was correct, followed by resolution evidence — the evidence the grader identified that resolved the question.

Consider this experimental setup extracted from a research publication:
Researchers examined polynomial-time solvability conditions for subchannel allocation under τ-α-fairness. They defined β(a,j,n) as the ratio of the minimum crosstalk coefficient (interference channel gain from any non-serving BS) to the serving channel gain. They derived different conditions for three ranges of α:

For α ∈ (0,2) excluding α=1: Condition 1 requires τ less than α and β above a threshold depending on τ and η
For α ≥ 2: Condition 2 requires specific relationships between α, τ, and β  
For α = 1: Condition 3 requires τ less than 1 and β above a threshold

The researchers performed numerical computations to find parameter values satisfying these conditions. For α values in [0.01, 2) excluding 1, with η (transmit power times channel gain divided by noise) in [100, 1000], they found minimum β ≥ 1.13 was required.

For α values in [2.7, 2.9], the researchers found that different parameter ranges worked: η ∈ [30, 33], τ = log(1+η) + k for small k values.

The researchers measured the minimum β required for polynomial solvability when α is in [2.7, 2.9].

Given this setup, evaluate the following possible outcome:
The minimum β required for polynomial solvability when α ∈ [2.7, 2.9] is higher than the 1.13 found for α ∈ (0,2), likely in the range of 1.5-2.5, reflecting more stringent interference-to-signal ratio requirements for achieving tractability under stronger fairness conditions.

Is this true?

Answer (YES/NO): NO